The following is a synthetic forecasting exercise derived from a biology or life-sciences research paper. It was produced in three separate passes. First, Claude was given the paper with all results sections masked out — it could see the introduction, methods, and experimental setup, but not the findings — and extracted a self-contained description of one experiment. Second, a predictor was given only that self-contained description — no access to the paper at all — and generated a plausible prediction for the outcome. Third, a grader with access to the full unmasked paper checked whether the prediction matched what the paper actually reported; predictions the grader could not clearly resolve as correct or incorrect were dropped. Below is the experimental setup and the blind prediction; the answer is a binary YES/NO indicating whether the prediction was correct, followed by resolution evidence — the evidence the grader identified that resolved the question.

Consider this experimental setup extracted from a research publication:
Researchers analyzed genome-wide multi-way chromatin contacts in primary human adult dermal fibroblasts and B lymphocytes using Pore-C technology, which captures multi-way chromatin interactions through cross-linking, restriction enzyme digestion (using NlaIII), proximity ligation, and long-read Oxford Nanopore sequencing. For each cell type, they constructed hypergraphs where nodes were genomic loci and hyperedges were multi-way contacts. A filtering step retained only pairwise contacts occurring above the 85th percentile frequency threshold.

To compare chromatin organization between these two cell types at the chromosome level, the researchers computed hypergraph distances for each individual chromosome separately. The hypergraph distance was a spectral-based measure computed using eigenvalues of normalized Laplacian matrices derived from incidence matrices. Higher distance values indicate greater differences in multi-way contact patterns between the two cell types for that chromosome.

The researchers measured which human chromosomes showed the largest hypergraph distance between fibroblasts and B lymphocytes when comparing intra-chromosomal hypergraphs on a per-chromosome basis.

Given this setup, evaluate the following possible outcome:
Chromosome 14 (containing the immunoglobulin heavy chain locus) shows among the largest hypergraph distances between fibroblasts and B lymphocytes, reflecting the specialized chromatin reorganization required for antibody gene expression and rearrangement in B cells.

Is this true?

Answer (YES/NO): NO